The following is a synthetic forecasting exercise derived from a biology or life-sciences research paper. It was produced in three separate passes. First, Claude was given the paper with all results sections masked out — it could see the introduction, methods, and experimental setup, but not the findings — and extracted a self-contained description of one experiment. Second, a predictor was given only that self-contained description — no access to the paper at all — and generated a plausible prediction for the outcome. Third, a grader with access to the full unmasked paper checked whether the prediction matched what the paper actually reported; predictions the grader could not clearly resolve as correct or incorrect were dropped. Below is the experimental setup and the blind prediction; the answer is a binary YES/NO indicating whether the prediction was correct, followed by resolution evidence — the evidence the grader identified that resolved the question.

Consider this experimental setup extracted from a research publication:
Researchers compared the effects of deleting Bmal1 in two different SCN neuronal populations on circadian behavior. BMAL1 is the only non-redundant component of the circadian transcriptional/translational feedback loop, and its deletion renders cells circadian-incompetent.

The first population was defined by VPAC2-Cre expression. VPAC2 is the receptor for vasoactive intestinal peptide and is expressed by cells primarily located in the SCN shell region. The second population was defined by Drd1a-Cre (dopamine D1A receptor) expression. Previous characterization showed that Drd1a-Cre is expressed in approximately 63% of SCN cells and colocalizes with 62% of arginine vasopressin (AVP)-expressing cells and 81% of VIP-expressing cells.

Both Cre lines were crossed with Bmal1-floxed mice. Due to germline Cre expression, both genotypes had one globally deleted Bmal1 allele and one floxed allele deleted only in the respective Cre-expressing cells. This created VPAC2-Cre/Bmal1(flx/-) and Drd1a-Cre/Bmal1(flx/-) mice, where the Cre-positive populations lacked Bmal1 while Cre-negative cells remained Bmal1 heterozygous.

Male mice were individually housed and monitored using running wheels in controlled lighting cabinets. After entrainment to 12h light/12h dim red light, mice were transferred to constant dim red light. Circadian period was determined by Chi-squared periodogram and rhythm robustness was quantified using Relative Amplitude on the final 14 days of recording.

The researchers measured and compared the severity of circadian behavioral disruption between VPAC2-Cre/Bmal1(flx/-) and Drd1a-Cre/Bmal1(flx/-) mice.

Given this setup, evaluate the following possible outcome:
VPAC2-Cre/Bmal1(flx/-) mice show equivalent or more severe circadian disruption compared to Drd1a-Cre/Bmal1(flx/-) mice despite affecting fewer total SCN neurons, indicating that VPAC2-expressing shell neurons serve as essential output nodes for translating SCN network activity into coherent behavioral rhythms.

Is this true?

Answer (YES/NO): YES